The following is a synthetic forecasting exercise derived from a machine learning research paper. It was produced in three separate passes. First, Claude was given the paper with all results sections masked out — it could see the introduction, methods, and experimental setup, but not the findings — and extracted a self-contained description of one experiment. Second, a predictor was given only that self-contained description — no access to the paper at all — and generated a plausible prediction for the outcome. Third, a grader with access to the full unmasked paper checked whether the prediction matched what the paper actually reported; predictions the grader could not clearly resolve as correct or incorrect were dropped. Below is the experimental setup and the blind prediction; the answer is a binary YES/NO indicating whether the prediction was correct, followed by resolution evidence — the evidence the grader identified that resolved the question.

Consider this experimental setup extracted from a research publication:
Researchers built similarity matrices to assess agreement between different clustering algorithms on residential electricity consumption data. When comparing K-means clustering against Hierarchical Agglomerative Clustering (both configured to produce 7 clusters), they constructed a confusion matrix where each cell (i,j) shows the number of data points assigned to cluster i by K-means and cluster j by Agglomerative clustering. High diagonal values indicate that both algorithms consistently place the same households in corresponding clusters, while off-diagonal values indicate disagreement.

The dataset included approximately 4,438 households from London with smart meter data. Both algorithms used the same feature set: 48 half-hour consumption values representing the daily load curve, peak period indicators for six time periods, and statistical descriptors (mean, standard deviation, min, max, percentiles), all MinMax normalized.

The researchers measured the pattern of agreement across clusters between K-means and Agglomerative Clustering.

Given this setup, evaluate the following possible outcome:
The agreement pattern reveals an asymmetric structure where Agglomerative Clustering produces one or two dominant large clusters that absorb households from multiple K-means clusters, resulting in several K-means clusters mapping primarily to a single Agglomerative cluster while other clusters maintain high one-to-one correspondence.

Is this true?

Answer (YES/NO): NO